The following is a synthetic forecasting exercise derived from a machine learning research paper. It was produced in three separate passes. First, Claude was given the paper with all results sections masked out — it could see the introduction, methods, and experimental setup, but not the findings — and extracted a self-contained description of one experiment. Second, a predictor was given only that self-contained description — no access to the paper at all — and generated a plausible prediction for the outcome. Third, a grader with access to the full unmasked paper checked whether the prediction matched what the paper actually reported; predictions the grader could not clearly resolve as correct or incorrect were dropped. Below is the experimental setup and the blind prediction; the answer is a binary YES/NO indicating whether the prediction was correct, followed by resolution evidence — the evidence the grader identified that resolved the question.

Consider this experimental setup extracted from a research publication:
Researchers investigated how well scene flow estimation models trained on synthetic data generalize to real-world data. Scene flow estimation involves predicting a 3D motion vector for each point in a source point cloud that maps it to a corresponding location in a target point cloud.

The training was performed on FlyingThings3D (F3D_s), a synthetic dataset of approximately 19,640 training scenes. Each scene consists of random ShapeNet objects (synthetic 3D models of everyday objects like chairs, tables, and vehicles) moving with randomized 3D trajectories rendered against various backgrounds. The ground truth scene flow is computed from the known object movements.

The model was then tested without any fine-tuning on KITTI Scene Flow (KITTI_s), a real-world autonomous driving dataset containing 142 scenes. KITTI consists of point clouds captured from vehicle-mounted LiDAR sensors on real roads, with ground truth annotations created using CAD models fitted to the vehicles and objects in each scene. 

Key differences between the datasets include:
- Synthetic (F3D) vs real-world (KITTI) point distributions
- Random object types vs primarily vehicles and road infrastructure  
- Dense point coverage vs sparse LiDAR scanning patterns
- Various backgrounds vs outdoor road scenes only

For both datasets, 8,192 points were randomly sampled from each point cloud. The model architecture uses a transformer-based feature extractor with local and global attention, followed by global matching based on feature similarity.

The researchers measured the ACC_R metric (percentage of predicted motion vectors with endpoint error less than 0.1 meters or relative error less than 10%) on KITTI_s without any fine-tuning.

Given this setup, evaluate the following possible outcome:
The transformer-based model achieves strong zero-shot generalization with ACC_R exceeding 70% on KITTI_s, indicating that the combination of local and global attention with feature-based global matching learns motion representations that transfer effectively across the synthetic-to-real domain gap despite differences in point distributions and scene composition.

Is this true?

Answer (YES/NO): YES